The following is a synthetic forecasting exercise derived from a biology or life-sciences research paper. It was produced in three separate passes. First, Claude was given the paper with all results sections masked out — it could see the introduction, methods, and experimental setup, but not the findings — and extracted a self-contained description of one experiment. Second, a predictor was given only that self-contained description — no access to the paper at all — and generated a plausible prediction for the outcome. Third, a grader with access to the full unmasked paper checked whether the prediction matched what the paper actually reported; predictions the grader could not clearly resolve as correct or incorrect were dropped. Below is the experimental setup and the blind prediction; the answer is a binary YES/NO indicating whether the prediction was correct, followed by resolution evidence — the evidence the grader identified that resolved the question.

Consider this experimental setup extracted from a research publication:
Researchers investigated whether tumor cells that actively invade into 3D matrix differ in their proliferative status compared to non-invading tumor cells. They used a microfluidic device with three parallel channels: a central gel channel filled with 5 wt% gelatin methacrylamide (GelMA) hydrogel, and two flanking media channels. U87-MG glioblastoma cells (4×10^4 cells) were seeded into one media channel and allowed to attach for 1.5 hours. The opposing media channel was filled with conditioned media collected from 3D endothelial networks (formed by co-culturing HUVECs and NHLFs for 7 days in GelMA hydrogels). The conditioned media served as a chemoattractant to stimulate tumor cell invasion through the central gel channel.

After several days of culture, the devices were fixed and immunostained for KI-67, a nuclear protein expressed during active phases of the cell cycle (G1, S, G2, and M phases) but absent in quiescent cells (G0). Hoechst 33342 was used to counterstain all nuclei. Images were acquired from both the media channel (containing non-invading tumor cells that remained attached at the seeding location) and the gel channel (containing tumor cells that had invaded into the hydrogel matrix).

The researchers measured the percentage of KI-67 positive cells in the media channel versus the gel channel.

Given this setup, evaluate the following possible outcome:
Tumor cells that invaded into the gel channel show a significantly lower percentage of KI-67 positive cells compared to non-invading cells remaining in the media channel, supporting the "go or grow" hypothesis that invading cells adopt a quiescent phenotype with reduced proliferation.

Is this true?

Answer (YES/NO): YES